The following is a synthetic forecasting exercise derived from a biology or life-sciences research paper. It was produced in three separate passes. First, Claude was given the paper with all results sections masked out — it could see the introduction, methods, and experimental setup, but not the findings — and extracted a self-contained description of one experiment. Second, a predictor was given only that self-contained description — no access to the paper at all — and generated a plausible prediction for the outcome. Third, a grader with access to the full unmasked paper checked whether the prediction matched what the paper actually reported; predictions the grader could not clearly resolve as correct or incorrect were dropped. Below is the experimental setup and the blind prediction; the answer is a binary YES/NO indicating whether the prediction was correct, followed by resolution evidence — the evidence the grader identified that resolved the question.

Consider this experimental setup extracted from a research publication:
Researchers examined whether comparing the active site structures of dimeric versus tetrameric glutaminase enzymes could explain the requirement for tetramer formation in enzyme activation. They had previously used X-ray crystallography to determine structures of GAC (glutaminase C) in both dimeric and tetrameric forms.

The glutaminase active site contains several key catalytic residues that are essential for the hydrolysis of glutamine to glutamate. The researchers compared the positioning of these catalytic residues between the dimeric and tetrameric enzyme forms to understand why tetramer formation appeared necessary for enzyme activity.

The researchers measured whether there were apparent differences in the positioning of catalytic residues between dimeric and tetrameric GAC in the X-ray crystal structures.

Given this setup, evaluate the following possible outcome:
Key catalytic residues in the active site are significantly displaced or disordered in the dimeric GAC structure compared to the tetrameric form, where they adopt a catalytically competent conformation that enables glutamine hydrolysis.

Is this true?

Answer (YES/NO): NO